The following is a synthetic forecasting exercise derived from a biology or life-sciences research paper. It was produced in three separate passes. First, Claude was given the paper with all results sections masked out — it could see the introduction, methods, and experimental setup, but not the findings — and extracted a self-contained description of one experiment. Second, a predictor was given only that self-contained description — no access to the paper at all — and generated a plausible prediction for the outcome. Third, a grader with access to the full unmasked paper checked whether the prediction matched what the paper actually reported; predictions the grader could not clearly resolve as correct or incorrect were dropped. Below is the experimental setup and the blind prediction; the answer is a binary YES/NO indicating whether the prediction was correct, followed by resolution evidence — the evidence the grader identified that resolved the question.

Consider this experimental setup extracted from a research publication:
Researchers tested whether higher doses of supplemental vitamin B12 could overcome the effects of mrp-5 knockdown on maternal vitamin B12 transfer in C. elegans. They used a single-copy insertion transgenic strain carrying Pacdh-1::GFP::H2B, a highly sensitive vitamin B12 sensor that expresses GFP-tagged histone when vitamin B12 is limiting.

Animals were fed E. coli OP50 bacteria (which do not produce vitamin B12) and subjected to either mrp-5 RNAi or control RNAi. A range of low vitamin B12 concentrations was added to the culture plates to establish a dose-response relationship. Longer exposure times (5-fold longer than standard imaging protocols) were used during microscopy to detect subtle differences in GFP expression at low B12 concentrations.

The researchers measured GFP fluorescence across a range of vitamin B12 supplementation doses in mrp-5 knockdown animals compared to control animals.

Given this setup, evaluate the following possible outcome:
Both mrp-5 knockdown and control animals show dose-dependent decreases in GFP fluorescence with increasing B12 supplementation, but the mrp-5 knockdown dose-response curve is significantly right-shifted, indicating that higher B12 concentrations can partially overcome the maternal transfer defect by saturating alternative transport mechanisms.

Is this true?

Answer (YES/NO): NO